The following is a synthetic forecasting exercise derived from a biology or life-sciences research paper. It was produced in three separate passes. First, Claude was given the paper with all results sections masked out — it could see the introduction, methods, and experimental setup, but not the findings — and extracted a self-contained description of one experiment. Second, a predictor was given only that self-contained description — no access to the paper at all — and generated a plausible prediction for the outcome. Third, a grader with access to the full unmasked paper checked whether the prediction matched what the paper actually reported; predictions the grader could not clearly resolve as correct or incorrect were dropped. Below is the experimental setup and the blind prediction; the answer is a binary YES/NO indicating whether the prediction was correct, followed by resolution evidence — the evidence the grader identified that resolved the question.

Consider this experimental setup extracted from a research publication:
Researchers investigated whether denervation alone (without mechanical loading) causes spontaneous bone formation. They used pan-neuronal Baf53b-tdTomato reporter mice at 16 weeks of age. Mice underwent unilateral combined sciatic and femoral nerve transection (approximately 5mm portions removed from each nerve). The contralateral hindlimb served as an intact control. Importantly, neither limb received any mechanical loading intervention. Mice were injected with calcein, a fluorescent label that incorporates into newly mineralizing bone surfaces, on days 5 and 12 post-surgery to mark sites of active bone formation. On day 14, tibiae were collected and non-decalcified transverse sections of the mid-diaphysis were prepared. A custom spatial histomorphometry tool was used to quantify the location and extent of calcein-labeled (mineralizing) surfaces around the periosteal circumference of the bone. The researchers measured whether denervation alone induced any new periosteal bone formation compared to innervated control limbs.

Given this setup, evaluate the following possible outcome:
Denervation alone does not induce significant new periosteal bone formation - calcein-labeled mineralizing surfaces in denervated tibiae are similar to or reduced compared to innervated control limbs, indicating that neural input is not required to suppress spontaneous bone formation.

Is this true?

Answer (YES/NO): NO